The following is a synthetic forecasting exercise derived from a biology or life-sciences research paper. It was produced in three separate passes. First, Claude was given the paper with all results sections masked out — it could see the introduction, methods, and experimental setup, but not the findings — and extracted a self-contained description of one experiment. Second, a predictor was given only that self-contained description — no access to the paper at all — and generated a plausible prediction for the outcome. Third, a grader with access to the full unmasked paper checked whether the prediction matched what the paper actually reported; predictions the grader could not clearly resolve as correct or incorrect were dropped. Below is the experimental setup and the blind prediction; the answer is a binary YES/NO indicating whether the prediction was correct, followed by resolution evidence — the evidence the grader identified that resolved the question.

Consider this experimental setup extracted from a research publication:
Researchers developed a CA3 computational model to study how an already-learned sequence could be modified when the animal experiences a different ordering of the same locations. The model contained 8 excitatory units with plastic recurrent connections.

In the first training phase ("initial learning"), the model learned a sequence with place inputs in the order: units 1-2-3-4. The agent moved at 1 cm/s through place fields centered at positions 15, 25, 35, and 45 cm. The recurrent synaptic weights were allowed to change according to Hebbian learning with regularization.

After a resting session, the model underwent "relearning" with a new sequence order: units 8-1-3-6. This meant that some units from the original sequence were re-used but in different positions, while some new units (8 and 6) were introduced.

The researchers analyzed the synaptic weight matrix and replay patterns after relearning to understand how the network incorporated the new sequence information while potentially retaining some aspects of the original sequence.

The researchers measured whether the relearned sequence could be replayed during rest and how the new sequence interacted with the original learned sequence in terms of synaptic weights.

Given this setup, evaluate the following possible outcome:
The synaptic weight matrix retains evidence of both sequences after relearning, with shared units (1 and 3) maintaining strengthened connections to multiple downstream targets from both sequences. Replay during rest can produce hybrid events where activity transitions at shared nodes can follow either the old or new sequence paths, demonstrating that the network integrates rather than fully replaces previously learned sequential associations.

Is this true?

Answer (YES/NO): NO